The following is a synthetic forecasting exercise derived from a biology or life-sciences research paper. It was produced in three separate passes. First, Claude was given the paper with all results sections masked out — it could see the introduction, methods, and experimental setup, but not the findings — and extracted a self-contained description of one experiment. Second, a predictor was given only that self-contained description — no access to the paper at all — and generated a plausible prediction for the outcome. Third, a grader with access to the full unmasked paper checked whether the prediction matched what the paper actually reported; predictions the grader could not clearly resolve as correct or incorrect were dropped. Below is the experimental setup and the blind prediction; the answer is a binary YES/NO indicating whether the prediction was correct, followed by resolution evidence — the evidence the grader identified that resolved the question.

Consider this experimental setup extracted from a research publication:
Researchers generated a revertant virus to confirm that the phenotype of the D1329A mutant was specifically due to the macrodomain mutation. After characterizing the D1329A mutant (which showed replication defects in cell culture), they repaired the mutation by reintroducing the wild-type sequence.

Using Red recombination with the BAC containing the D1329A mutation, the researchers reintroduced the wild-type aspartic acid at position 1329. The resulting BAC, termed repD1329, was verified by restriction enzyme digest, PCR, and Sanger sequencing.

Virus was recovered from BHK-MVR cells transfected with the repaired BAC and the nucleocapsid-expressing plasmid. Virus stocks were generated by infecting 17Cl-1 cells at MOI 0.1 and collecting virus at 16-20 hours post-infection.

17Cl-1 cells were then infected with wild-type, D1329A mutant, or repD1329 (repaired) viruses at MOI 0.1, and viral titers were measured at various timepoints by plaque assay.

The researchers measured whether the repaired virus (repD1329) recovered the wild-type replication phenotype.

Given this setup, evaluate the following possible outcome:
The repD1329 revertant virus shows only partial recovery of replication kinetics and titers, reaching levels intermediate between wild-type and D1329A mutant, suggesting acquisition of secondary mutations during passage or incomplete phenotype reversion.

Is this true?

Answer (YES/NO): NO